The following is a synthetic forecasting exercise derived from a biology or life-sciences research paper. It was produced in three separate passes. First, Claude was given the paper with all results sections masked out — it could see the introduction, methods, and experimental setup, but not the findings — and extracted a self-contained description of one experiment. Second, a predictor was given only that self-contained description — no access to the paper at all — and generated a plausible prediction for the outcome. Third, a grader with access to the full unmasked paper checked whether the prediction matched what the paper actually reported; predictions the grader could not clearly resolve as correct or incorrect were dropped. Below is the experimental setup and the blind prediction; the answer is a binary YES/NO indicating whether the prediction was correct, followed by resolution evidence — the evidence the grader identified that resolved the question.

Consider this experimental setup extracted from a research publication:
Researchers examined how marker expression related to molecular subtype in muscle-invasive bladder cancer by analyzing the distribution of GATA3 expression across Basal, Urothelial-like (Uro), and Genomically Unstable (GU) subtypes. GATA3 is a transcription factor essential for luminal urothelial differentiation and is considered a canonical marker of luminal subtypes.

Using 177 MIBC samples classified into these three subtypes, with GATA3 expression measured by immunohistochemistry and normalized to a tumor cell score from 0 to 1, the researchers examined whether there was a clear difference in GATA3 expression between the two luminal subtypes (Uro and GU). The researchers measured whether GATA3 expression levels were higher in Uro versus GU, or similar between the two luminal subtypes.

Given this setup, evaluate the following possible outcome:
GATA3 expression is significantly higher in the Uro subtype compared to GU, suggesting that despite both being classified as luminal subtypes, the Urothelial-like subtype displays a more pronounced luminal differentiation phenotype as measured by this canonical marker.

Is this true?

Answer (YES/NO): NO